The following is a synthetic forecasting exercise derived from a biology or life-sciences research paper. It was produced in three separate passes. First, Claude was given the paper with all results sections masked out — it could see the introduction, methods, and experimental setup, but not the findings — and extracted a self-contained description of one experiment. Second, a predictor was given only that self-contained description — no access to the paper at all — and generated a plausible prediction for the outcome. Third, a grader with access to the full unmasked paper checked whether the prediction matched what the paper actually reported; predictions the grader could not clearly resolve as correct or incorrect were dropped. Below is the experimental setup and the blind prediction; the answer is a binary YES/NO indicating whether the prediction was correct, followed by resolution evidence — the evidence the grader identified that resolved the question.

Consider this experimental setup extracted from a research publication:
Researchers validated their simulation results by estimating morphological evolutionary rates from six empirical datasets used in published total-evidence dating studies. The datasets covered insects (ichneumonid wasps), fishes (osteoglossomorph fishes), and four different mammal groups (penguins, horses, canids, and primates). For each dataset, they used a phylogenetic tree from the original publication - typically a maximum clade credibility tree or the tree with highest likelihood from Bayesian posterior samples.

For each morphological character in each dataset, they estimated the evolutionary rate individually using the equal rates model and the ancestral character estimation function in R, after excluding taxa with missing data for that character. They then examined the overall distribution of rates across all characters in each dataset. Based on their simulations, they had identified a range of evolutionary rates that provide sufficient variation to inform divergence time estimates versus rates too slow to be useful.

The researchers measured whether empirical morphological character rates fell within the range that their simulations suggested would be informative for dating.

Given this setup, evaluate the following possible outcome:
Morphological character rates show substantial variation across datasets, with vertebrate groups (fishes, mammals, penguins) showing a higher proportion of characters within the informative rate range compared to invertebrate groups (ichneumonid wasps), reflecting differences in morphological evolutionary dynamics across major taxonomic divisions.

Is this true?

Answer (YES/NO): NO